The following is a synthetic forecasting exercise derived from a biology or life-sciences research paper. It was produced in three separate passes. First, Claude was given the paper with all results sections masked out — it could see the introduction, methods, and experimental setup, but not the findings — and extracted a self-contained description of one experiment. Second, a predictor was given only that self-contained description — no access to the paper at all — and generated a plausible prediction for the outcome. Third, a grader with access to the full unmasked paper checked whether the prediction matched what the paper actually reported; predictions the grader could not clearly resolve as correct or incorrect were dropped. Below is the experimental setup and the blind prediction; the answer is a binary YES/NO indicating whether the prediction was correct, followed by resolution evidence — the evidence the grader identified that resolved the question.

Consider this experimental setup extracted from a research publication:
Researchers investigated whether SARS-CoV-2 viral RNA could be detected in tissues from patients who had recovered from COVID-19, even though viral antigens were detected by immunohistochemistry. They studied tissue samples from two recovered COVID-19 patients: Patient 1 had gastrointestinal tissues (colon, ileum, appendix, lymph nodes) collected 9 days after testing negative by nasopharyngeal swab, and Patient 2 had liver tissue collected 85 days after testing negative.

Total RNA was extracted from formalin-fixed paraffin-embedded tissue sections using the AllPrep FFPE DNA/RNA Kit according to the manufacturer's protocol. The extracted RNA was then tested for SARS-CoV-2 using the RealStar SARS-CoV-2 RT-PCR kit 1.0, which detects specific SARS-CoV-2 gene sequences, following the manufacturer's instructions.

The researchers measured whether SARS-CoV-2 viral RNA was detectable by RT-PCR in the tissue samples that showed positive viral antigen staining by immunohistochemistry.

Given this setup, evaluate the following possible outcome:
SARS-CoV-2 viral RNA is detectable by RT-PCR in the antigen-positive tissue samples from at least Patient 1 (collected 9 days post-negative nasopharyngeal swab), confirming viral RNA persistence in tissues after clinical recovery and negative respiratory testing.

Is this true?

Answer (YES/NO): YES